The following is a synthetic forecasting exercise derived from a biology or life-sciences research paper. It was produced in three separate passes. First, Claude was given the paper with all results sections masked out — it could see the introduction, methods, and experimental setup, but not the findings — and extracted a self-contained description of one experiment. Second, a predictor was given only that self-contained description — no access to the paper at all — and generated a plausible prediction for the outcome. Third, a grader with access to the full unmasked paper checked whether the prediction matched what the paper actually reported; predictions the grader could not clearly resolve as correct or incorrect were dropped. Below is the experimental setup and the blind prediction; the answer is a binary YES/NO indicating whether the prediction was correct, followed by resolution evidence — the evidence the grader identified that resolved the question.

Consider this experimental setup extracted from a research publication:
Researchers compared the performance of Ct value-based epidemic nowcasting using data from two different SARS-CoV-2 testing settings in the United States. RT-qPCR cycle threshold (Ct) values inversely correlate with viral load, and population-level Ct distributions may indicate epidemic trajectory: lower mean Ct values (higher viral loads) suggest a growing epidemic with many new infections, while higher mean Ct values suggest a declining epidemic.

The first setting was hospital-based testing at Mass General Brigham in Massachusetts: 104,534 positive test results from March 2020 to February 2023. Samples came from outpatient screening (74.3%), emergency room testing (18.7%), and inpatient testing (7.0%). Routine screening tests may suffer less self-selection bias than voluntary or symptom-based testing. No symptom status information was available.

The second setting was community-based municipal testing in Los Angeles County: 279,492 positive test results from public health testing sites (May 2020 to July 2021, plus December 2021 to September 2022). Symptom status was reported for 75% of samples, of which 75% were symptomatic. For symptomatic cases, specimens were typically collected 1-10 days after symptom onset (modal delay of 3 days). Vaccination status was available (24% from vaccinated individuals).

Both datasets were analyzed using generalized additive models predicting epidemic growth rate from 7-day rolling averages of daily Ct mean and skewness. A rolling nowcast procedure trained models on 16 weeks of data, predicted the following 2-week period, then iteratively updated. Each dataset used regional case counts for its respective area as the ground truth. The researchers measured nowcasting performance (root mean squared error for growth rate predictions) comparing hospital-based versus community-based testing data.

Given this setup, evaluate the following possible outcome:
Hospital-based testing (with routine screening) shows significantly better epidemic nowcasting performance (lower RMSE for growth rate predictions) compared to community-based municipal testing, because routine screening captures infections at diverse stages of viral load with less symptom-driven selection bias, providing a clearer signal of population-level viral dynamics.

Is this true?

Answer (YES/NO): NO